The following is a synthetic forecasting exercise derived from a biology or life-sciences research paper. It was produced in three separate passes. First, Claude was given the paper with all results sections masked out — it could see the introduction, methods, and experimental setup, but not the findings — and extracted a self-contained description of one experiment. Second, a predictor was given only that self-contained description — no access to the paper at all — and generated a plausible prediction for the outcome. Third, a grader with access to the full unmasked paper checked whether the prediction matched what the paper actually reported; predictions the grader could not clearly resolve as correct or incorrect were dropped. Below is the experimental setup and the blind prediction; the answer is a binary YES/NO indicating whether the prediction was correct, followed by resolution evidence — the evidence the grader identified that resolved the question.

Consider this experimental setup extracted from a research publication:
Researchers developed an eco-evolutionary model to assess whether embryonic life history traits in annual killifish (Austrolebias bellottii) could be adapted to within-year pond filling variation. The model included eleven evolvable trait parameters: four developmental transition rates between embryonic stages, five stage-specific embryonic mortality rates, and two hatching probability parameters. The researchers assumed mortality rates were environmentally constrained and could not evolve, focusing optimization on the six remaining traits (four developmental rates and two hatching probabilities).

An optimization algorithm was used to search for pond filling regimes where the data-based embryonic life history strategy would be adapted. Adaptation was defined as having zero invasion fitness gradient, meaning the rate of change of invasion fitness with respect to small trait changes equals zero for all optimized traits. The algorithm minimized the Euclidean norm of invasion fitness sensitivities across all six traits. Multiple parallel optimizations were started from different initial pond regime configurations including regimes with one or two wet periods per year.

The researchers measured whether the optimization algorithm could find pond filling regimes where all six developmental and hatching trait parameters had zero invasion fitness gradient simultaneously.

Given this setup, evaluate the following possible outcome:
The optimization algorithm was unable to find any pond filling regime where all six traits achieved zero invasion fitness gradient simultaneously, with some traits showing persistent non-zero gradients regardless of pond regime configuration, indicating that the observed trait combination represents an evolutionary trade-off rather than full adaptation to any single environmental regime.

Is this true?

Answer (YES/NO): YES